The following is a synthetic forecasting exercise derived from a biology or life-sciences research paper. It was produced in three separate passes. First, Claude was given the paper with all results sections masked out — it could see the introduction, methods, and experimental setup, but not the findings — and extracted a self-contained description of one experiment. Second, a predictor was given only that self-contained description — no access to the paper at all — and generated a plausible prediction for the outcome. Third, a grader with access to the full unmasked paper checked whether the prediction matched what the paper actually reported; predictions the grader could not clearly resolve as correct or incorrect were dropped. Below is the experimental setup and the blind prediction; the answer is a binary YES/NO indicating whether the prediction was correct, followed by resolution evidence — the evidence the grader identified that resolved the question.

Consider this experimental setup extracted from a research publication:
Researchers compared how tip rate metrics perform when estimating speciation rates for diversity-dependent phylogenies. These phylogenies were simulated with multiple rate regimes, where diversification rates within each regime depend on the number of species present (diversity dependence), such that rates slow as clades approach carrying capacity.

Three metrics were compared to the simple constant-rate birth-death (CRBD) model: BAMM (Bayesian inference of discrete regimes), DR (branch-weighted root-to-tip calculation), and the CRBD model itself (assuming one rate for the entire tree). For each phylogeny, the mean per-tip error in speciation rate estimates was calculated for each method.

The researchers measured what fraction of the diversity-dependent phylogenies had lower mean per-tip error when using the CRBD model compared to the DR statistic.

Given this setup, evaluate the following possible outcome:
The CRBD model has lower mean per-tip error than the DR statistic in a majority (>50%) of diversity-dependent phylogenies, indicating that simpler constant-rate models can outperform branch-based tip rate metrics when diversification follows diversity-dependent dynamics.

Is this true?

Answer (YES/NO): YES